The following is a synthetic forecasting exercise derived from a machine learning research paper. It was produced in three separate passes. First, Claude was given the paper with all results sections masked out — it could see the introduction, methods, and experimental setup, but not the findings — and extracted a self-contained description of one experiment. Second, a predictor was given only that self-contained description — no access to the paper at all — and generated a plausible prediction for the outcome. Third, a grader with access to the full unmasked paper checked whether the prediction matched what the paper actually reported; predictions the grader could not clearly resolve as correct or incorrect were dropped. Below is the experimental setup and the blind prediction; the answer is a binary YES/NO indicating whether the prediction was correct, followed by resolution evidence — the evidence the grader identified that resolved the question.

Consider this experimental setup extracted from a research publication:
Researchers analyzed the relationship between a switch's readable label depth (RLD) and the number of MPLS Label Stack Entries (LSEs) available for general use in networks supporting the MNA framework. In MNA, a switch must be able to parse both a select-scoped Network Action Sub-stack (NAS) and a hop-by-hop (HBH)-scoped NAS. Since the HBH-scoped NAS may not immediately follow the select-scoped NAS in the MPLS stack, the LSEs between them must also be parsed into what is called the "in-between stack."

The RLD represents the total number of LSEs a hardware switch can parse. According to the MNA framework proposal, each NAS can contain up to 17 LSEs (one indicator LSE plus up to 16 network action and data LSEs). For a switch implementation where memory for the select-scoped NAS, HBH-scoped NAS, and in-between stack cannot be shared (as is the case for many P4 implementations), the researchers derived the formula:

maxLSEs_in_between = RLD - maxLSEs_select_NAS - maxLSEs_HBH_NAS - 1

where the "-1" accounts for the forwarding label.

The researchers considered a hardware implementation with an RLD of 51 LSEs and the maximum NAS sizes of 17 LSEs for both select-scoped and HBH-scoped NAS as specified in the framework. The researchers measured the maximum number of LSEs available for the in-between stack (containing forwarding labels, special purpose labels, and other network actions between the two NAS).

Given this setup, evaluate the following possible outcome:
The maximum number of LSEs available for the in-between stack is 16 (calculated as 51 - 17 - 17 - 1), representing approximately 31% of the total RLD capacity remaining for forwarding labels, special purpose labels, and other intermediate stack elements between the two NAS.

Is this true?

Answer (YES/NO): YES